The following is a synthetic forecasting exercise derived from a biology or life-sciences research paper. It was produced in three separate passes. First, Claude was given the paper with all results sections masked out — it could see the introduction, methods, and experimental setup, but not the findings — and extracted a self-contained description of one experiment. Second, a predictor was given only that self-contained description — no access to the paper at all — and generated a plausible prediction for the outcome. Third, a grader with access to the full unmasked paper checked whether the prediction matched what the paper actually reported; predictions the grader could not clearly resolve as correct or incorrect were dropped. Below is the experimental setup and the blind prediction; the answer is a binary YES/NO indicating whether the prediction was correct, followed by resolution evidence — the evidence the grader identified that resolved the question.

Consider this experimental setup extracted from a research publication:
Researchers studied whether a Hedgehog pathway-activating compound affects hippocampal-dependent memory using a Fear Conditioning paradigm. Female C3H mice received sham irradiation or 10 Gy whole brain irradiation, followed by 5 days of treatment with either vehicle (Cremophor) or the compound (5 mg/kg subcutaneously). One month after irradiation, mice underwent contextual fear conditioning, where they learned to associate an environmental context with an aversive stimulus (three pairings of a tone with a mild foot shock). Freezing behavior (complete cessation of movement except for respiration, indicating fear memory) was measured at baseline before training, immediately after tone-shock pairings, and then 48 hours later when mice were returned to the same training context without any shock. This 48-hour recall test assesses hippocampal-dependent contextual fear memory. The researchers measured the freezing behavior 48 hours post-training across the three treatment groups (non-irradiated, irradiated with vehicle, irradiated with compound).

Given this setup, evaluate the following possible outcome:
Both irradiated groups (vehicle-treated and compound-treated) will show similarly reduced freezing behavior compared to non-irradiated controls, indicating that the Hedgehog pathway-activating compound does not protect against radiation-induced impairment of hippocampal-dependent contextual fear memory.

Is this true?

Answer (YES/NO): NO